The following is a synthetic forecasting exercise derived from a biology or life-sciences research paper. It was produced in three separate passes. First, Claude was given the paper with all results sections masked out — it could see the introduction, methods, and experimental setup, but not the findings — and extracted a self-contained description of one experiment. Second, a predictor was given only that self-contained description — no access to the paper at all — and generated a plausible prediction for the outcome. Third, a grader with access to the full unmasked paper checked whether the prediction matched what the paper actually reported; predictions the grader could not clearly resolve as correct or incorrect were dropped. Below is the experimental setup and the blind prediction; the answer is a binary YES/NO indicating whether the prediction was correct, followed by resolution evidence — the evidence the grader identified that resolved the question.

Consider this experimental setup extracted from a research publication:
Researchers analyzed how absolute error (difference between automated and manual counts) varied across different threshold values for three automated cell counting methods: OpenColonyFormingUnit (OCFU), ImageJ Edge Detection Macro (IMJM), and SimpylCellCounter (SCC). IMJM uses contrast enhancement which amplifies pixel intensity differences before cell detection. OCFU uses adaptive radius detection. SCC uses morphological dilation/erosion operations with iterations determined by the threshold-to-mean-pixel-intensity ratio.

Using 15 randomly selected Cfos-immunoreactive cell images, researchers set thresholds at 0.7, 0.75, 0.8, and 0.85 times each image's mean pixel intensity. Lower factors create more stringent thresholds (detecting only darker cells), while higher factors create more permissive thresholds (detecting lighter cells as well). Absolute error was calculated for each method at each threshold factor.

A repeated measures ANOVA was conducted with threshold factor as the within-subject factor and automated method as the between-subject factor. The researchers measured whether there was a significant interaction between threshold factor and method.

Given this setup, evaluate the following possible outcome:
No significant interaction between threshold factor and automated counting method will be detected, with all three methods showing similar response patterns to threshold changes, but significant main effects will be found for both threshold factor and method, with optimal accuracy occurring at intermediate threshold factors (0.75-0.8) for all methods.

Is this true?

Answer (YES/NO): NO